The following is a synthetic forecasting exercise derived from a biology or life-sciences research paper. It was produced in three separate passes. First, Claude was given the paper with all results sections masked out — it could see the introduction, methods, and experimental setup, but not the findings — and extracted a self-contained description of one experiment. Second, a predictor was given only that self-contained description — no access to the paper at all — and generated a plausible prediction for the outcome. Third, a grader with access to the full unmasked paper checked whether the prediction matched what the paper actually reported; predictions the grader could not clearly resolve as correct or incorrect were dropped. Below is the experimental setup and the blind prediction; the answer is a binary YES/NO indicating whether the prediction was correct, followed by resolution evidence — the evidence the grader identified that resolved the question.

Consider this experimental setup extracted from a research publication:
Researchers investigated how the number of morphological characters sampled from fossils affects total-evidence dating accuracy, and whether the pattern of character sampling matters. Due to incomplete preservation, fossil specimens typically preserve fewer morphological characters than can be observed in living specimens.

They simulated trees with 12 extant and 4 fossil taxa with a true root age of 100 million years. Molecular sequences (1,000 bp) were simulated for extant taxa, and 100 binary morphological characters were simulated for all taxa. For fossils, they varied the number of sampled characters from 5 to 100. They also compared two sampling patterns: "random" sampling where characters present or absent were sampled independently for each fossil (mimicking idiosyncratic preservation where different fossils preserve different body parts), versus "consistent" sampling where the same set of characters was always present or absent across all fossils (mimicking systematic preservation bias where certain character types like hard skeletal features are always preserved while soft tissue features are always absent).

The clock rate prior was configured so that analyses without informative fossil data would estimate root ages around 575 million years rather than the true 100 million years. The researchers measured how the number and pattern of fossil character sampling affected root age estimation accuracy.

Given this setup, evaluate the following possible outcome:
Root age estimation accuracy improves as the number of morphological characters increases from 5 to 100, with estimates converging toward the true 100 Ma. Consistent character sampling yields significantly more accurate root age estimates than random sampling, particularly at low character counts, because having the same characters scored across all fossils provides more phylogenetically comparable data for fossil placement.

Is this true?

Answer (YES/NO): NO